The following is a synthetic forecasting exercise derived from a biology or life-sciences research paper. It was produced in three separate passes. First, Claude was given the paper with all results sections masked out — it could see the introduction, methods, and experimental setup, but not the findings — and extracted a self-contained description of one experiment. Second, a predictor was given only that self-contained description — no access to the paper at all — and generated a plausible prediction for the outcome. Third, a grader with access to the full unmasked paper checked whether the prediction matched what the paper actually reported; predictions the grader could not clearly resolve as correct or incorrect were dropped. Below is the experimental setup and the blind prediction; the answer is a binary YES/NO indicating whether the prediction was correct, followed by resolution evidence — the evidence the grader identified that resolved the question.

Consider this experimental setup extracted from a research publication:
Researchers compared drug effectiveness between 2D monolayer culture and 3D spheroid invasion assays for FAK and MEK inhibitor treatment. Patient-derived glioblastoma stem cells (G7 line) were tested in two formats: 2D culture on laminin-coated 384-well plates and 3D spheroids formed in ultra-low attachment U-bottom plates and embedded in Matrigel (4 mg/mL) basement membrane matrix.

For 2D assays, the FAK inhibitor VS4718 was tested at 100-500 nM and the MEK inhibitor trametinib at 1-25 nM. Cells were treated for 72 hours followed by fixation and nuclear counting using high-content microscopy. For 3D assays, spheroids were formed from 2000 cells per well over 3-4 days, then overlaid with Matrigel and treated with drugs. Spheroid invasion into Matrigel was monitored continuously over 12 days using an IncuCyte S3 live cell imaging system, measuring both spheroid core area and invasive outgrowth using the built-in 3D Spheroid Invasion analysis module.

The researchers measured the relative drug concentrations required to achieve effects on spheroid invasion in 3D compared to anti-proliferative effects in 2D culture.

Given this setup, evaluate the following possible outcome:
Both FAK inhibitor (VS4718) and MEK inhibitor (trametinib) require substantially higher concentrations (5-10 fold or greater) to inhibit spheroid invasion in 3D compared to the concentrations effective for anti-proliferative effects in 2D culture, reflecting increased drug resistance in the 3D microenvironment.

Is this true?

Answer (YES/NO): YES